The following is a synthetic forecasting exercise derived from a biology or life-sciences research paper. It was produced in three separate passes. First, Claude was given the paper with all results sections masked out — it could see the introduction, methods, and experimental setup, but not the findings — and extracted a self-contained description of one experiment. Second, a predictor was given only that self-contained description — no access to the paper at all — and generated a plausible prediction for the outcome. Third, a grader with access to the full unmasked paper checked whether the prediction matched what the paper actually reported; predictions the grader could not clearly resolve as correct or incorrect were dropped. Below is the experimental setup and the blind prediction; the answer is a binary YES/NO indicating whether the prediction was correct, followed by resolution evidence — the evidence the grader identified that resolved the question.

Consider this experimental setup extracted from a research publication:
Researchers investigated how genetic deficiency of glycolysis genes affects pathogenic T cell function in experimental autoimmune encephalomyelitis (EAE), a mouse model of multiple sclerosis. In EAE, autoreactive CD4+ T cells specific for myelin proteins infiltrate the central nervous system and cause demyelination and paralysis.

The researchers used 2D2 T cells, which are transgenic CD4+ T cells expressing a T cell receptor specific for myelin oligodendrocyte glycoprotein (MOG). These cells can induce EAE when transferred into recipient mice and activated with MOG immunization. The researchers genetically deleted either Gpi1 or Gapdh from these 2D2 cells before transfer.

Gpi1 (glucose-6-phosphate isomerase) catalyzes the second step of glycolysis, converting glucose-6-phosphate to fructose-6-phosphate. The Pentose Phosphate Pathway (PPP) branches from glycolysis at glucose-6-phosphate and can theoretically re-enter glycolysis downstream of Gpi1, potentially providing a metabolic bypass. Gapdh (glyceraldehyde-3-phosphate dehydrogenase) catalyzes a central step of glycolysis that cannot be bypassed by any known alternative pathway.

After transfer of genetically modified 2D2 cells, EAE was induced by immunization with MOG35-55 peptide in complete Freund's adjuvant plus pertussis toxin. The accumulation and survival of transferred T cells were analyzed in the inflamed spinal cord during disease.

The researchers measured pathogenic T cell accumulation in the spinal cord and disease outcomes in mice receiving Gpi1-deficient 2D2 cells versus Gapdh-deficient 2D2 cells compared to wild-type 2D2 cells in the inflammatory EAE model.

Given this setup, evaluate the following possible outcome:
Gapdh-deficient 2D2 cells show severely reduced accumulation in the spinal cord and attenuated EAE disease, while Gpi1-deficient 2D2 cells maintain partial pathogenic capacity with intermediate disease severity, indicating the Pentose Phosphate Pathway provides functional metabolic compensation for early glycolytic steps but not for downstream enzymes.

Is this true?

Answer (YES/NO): NO